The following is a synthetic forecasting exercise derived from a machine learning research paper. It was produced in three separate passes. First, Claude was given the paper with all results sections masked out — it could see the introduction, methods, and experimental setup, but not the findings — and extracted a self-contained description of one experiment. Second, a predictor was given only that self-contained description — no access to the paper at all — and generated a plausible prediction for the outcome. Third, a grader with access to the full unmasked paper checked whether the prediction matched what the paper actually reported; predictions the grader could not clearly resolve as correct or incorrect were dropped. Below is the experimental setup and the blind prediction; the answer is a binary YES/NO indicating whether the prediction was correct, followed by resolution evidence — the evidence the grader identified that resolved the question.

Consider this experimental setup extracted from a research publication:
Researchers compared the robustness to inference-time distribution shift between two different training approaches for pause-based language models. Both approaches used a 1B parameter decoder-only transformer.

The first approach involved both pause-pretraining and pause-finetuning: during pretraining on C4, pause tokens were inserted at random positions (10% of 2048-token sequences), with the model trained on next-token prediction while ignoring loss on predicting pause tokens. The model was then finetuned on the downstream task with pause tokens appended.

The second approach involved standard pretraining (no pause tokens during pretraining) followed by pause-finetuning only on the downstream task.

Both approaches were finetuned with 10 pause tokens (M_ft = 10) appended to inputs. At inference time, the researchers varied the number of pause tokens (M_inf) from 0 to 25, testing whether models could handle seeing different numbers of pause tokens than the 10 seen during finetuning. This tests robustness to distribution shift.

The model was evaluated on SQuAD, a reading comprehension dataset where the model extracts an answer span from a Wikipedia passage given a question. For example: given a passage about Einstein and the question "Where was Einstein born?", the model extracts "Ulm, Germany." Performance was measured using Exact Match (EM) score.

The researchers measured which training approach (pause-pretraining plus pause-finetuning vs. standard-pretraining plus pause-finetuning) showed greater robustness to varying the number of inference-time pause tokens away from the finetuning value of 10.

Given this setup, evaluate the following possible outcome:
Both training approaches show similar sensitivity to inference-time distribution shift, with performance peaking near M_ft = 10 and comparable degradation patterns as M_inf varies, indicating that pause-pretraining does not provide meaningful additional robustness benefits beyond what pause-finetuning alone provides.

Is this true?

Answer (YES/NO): NO